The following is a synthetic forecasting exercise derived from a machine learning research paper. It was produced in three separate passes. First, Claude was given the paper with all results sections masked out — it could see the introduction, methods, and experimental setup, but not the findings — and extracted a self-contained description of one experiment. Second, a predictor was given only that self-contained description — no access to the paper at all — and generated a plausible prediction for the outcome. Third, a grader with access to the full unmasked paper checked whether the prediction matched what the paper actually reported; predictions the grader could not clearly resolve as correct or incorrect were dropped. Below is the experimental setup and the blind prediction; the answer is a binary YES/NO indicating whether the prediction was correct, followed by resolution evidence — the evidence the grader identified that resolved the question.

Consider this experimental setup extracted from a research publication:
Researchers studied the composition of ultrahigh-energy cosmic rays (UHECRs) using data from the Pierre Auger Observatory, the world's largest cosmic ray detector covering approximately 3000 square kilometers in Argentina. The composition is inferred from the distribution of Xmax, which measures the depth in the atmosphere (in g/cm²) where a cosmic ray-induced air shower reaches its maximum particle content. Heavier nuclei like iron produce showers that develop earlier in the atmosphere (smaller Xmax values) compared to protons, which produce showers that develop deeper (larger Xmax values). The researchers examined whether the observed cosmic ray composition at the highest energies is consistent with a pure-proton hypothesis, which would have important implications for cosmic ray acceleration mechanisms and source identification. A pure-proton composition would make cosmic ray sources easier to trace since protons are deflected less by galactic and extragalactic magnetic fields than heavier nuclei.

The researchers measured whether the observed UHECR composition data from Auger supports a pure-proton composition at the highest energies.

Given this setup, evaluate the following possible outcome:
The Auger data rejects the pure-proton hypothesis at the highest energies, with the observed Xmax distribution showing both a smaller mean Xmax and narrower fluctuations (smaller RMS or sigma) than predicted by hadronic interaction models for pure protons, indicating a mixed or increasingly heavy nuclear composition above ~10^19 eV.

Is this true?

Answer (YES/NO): YES